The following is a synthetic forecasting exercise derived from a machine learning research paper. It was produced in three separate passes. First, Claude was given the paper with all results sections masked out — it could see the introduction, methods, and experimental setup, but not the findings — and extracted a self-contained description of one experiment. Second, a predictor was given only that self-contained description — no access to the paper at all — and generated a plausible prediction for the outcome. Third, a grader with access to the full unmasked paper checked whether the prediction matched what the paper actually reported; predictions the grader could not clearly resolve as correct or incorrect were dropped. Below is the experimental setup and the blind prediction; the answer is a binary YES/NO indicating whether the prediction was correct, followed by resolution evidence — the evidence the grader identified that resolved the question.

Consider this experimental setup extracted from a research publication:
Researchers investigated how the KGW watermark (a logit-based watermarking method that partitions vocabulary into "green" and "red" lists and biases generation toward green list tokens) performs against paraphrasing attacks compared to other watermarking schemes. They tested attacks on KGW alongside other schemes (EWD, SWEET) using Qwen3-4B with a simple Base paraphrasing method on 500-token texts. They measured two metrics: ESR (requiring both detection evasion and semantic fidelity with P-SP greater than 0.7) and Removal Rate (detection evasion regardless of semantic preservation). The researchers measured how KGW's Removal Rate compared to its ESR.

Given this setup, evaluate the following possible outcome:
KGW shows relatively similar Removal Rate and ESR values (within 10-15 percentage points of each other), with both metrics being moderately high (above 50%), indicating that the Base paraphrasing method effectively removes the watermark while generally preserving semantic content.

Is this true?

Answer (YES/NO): NO